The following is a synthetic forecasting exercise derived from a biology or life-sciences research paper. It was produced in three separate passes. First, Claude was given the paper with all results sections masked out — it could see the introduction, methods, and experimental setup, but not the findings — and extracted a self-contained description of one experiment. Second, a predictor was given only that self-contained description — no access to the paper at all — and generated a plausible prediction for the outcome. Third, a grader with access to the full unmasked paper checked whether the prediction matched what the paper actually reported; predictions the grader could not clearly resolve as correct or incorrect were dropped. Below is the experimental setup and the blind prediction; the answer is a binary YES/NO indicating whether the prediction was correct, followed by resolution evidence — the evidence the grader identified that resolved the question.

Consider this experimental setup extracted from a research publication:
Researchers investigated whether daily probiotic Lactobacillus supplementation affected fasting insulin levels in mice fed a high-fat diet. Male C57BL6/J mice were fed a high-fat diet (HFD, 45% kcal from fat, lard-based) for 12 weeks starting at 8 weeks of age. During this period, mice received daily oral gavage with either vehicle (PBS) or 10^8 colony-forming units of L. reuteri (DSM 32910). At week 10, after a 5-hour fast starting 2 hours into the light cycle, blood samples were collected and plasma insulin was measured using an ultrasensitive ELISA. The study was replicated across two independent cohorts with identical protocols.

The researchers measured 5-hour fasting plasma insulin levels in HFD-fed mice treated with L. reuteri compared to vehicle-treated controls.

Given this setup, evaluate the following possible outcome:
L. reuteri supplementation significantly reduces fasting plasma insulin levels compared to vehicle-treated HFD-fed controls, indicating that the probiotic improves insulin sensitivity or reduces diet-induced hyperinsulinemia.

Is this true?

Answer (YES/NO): NO